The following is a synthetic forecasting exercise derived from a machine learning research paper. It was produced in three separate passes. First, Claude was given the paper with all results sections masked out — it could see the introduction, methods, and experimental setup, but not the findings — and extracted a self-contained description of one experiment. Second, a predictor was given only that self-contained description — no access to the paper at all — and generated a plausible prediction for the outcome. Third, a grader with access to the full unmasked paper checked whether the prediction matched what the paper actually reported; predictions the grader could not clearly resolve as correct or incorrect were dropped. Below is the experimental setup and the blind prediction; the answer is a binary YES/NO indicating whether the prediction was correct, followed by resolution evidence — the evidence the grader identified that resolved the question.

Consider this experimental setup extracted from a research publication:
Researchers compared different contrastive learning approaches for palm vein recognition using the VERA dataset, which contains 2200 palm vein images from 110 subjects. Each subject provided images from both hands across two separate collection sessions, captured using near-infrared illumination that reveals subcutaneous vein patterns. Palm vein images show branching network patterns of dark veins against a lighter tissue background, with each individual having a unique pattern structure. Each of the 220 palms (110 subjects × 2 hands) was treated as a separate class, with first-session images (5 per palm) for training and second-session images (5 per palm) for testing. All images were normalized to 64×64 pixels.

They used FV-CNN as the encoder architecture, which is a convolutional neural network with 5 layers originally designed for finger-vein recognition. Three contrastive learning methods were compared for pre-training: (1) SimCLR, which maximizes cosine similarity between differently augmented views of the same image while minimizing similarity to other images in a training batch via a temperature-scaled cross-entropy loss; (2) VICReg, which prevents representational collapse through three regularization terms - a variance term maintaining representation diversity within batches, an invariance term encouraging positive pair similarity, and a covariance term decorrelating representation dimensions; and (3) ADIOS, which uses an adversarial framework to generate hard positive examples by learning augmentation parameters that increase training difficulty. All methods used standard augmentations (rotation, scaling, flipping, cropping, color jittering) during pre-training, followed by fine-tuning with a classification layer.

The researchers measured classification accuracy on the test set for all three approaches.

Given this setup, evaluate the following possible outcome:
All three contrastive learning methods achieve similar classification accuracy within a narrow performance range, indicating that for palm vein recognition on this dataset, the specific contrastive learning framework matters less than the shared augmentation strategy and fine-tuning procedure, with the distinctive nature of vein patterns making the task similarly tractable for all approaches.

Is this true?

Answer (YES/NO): NO